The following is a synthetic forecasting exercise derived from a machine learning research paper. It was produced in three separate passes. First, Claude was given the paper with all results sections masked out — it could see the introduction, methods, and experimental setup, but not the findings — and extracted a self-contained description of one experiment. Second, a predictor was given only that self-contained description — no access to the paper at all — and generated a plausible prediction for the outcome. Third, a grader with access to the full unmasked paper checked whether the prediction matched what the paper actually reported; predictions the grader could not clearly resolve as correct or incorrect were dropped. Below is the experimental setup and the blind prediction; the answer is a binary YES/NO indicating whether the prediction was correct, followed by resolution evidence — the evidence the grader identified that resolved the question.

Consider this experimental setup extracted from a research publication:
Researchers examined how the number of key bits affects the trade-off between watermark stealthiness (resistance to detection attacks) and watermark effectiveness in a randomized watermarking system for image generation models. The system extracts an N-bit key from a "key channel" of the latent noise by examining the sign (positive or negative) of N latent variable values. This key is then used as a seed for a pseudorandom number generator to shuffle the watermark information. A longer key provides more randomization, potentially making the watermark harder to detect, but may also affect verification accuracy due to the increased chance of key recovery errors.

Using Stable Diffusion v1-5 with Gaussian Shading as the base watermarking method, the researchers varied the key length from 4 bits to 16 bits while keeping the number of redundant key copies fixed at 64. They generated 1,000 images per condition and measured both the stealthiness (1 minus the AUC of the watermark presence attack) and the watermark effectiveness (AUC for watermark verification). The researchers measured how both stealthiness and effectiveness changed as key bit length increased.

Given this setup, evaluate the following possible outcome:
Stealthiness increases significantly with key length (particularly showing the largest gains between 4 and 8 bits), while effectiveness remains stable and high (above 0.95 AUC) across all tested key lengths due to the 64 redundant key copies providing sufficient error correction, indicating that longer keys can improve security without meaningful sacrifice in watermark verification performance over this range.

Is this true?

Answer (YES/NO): NO